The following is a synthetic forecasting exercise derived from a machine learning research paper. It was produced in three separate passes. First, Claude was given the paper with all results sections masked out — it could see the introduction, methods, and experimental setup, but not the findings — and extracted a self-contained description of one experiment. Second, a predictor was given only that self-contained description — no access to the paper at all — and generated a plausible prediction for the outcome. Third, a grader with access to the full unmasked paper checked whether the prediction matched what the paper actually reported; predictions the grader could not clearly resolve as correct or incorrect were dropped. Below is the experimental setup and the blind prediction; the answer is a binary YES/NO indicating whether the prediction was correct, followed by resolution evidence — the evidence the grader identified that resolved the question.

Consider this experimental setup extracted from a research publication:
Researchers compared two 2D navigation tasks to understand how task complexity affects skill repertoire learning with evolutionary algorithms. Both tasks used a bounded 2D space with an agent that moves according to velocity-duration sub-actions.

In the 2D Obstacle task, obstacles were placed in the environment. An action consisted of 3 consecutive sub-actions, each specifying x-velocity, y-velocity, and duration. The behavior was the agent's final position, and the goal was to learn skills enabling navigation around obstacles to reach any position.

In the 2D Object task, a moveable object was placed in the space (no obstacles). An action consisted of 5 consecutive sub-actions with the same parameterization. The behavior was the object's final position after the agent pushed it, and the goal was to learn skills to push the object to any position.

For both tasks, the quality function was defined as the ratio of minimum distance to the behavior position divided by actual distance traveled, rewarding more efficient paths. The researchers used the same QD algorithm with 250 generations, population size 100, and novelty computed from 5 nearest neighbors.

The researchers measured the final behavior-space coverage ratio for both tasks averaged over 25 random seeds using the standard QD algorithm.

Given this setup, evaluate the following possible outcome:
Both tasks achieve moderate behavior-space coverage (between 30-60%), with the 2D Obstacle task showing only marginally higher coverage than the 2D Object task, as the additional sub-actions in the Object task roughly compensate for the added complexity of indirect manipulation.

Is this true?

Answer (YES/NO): NO